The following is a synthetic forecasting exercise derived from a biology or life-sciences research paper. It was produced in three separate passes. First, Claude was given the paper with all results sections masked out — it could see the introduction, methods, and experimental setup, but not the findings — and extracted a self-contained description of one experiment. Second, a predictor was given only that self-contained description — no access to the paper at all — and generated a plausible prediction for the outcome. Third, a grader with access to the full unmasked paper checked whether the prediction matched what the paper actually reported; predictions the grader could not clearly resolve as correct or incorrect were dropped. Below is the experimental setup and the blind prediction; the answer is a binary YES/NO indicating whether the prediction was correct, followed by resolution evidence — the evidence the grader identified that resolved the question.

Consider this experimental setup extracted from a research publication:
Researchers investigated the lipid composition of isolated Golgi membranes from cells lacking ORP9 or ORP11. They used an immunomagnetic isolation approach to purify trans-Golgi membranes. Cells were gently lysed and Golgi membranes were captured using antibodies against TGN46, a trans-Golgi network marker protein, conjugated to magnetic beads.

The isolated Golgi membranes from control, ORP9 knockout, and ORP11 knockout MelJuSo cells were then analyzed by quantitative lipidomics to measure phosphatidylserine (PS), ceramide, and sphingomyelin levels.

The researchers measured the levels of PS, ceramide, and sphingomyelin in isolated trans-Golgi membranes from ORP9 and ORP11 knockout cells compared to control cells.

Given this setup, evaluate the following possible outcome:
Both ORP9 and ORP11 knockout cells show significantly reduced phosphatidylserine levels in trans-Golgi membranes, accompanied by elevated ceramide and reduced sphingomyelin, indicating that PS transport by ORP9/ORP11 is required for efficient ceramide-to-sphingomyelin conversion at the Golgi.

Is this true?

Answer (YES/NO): YES